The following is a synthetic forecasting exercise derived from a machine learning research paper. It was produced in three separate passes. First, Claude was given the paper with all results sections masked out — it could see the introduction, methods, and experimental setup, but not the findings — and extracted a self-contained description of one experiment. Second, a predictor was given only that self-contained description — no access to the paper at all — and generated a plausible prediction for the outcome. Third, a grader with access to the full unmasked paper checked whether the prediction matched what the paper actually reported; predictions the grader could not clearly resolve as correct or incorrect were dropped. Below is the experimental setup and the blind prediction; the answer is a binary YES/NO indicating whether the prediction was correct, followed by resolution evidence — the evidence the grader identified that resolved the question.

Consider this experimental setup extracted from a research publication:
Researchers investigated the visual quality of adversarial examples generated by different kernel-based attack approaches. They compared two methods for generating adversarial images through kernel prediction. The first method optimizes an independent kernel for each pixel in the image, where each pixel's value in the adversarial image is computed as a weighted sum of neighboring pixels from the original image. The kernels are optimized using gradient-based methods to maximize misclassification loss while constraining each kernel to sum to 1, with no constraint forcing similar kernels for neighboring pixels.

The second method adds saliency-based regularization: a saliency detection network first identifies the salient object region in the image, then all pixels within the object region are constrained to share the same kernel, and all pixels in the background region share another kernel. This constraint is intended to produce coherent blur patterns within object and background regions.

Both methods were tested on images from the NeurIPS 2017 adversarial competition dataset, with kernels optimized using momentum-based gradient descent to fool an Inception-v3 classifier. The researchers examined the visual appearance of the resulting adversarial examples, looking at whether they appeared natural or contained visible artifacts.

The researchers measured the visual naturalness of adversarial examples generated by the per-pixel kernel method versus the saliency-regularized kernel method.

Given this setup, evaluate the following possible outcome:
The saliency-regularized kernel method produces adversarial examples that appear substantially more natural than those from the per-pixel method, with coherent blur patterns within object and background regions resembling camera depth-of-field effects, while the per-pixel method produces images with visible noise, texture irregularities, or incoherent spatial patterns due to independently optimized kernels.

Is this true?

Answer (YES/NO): NO